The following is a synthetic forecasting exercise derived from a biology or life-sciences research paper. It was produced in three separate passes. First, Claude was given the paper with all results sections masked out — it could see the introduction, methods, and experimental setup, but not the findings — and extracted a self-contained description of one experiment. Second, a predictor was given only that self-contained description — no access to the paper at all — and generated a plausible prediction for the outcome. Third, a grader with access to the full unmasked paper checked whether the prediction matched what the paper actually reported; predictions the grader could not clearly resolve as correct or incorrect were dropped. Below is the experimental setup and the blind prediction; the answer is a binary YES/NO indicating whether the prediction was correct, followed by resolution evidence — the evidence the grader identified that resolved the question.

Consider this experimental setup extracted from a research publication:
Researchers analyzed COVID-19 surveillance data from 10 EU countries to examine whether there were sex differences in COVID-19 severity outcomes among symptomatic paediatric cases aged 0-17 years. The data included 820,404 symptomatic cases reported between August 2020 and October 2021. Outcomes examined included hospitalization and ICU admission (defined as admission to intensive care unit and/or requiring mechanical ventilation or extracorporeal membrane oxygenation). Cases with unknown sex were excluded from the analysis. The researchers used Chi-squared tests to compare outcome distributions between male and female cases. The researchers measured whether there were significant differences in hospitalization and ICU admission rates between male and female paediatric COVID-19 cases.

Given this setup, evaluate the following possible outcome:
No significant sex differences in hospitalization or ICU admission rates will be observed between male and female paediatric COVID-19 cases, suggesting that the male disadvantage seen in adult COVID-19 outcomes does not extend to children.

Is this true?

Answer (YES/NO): NO